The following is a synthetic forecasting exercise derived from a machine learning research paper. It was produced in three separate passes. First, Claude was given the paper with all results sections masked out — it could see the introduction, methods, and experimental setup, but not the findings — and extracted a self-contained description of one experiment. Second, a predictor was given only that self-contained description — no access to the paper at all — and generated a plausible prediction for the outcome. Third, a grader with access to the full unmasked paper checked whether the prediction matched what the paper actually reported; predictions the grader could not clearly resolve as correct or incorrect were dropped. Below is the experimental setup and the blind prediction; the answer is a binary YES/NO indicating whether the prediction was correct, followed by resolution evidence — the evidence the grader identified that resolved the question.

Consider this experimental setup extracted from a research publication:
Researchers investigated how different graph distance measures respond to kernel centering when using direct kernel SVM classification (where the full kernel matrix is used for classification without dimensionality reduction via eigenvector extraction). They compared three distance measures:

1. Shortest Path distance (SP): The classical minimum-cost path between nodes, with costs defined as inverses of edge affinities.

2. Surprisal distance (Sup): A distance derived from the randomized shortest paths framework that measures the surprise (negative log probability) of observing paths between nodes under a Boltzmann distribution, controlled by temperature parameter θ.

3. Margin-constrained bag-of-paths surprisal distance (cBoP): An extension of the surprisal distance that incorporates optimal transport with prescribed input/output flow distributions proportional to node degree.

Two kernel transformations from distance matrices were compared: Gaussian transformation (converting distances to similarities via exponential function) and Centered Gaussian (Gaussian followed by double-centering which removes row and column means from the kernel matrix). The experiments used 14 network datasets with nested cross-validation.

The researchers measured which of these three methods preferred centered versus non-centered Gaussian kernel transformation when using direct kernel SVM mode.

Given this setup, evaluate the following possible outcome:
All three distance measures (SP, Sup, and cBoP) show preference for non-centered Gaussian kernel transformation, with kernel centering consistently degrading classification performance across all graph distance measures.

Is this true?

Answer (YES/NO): NO